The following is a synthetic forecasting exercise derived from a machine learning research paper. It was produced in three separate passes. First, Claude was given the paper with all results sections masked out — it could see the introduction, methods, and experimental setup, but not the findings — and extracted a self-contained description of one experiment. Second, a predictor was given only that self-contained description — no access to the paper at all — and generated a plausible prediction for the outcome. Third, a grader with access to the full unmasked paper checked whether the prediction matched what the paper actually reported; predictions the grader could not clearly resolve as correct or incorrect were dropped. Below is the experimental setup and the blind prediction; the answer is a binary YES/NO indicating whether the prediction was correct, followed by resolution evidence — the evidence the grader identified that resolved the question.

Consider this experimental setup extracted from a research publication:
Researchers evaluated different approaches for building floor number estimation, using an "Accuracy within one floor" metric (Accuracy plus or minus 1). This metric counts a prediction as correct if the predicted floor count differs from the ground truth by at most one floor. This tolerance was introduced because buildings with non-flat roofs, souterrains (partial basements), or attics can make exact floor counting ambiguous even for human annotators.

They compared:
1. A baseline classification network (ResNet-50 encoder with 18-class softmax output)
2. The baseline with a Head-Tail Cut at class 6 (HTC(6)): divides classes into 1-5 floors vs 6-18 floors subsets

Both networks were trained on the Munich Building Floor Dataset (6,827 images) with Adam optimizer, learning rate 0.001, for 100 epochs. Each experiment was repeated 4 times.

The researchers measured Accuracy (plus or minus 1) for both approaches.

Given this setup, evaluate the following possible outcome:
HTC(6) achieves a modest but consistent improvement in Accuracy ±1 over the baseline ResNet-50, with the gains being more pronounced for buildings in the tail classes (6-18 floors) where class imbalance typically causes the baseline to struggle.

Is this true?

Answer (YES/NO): NO